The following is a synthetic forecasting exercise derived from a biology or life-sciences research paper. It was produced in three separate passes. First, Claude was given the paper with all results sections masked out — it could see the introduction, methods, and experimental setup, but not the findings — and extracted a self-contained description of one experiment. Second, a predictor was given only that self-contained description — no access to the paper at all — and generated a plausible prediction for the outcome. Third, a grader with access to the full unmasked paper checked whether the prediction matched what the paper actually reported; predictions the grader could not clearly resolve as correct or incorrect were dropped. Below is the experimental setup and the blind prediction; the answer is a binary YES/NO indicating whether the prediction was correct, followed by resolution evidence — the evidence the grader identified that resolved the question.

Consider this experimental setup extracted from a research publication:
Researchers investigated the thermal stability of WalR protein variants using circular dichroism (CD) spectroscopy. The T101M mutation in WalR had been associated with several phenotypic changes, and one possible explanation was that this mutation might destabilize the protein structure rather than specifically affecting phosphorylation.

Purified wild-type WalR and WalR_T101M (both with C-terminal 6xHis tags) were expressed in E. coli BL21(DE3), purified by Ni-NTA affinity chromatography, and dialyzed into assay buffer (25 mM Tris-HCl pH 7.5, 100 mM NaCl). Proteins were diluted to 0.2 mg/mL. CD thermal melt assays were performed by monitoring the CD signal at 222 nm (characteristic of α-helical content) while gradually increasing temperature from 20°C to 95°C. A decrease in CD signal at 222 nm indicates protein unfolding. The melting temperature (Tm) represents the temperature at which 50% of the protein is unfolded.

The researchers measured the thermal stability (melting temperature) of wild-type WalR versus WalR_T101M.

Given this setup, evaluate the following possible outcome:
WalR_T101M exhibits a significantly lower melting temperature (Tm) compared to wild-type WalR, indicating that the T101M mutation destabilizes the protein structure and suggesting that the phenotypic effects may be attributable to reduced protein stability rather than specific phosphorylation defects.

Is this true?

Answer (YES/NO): NO